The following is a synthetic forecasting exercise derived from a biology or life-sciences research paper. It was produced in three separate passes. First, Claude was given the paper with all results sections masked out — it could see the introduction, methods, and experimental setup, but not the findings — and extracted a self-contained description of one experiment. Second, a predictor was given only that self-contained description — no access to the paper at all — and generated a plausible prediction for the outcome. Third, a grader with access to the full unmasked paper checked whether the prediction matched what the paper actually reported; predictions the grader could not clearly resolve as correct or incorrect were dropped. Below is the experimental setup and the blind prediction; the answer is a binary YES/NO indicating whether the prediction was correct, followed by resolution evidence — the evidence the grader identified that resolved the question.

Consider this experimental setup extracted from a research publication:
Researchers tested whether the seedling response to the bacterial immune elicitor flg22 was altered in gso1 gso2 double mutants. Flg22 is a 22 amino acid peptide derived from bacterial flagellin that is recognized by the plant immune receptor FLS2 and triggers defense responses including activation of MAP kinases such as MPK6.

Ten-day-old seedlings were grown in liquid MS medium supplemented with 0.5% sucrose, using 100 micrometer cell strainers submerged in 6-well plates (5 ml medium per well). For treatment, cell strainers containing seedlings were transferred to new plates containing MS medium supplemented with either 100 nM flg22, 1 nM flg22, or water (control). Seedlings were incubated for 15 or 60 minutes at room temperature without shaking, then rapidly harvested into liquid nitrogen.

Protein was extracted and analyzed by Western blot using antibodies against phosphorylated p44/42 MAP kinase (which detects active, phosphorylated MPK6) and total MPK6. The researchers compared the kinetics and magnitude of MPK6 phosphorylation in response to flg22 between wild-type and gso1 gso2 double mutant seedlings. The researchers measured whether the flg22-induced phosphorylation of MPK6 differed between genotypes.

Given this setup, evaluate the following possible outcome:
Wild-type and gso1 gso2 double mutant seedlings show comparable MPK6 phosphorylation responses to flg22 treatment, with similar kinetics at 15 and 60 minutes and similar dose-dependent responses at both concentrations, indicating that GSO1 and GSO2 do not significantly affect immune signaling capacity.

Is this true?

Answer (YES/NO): YES